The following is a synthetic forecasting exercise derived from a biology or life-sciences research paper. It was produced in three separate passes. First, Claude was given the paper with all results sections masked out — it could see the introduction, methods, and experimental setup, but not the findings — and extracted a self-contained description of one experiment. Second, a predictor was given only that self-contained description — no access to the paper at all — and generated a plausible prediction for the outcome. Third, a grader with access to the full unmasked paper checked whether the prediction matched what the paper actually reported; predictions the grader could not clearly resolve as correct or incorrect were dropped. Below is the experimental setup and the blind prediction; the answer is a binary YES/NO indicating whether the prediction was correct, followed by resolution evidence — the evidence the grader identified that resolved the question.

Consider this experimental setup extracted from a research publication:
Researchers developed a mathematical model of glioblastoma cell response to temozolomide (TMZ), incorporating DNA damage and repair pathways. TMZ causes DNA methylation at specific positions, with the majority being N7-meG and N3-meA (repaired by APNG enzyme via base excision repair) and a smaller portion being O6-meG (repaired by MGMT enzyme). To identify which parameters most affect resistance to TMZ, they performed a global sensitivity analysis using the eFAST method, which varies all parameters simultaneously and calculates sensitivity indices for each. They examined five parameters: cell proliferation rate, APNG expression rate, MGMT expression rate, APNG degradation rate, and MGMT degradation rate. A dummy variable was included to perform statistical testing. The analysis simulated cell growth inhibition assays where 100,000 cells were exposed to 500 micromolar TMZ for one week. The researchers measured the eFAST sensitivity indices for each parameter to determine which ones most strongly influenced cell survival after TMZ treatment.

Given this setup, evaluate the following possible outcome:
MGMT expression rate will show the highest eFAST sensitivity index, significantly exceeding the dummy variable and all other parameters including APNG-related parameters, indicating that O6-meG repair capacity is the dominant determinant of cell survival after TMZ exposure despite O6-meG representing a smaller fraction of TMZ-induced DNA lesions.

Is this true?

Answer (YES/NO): YES